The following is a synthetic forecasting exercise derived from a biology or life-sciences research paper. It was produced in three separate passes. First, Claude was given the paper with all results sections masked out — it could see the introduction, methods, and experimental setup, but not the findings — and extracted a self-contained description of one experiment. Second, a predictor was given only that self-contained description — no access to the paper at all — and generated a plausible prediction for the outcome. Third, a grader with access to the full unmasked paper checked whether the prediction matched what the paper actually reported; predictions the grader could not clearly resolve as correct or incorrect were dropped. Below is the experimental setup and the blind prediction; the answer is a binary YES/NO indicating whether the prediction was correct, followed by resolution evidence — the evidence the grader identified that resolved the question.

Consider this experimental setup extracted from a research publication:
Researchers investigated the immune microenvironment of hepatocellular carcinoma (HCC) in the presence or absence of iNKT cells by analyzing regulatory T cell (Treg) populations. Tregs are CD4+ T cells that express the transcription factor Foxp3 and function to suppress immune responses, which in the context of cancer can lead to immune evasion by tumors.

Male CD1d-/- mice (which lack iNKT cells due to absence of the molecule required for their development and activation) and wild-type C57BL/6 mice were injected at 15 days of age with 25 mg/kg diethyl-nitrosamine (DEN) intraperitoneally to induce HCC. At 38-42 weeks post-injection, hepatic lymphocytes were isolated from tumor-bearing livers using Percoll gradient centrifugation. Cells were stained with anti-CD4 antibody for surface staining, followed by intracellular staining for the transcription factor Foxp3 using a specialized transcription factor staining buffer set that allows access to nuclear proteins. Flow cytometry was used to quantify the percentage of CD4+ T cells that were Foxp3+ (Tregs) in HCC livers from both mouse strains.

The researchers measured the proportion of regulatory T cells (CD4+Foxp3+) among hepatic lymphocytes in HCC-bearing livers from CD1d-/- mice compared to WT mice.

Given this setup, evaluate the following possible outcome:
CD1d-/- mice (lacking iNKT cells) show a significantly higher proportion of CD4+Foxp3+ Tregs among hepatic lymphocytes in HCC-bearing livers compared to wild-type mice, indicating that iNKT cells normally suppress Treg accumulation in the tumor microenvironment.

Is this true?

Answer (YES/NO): YES